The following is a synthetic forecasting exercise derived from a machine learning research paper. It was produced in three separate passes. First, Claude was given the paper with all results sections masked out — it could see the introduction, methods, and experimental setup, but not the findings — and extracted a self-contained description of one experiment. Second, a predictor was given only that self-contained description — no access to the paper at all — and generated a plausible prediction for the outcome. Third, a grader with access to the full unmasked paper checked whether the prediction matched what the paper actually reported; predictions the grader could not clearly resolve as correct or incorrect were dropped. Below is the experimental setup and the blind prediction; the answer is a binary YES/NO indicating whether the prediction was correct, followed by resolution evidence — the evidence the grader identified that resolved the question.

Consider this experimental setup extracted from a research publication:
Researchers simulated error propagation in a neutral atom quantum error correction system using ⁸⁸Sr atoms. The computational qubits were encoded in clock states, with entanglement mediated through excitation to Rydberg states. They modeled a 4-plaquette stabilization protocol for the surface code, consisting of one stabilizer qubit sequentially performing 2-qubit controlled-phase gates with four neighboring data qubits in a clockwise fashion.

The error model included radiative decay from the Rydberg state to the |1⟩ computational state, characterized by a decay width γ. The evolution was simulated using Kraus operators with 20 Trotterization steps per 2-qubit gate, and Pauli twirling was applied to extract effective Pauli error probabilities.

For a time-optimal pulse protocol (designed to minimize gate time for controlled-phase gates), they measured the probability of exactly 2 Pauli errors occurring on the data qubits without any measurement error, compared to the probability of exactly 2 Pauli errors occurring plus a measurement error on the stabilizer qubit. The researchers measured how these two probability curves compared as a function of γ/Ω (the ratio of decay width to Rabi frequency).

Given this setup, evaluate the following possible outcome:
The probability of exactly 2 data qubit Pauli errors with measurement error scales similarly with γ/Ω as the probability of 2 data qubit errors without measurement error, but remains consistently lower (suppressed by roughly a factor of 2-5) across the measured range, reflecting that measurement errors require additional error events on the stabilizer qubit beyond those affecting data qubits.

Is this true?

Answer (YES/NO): NO